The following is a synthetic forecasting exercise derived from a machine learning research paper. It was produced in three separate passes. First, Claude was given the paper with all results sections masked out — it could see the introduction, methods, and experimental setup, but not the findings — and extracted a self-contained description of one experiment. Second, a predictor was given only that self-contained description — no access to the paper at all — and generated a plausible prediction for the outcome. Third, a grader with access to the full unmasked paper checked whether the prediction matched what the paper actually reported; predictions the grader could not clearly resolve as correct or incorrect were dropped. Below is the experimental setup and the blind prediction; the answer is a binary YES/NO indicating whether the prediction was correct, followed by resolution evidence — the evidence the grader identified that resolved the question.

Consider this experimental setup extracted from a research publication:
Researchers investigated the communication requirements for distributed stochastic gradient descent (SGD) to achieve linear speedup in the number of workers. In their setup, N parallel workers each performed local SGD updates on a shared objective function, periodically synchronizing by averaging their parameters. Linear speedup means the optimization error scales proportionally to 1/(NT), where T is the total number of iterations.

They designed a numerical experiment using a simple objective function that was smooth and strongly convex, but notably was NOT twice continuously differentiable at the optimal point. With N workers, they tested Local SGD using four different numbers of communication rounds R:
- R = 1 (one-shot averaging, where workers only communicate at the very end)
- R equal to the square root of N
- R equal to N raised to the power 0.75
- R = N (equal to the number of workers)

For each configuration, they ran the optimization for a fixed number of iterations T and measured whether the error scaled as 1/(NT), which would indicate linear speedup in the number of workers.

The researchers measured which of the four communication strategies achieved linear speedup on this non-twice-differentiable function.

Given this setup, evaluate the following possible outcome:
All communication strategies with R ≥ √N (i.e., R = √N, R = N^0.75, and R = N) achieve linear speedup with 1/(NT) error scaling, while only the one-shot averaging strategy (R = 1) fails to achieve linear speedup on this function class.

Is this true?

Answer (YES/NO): NO